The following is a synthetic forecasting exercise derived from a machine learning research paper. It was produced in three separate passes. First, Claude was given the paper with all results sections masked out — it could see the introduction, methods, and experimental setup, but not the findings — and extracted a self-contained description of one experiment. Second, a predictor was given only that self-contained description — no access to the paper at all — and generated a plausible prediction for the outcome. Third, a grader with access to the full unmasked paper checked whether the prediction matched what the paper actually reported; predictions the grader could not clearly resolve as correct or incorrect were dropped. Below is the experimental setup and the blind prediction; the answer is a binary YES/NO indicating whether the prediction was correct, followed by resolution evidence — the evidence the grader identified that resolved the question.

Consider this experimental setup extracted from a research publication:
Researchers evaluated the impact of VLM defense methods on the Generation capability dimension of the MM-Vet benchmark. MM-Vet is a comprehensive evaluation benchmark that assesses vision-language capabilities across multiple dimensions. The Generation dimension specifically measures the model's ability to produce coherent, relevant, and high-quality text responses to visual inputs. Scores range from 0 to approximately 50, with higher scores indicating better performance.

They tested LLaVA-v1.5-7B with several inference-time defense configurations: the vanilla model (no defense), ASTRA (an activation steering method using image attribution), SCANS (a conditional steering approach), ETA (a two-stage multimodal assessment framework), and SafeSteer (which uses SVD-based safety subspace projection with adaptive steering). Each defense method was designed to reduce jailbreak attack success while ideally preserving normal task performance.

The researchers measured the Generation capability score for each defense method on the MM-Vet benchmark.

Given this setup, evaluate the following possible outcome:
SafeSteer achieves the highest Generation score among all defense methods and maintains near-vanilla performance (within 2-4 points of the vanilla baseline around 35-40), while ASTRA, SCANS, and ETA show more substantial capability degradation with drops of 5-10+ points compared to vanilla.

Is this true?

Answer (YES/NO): NO